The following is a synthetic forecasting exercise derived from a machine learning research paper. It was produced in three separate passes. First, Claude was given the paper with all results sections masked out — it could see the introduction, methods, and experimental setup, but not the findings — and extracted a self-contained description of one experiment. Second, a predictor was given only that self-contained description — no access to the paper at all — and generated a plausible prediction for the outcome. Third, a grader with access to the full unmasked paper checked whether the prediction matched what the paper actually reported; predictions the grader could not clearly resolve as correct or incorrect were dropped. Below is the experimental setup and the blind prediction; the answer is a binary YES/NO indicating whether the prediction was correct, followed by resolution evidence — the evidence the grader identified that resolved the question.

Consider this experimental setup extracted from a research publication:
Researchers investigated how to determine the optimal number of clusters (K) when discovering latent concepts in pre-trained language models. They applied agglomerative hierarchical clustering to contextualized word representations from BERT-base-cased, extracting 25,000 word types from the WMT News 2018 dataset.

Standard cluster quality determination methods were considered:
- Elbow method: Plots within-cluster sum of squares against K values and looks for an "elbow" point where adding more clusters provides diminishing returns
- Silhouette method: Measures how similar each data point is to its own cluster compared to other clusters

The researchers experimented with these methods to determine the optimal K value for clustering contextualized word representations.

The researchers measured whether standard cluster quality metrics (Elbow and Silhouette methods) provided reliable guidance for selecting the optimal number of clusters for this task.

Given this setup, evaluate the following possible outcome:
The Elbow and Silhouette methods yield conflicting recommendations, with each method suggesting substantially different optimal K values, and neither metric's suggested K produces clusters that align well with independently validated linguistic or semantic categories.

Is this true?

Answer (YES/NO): NO